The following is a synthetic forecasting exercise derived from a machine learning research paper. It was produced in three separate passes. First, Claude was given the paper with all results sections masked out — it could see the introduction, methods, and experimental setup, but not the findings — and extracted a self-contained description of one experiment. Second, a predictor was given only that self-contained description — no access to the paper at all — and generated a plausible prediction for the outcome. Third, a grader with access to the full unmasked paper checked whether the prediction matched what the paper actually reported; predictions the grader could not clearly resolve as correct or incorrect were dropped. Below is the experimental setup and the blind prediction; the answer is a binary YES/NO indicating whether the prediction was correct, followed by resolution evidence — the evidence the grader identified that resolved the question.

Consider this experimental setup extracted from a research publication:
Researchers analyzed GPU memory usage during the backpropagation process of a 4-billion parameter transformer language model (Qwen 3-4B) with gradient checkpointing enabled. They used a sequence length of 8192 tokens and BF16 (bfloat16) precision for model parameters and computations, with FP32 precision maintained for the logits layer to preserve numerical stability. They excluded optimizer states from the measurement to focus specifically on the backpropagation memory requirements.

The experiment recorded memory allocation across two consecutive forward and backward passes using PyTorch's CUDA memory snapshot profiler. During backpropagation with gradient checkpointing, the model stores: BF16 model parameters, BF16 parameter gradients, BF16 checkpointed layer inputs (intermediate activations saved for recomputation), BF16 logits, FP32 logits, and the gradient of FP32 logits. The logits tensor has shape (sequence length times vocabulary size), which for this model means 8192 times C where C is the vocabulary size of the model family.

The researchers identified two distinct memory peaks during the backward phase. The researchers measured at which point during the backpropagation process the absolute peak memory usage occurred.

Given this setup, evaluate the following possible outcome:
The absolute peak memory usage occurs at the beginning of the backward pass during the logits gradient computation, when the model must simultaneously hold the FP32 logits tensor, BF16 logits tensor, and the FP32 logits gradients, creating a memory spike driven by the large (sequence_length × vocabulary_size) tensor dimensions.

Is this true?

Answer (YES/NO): NO